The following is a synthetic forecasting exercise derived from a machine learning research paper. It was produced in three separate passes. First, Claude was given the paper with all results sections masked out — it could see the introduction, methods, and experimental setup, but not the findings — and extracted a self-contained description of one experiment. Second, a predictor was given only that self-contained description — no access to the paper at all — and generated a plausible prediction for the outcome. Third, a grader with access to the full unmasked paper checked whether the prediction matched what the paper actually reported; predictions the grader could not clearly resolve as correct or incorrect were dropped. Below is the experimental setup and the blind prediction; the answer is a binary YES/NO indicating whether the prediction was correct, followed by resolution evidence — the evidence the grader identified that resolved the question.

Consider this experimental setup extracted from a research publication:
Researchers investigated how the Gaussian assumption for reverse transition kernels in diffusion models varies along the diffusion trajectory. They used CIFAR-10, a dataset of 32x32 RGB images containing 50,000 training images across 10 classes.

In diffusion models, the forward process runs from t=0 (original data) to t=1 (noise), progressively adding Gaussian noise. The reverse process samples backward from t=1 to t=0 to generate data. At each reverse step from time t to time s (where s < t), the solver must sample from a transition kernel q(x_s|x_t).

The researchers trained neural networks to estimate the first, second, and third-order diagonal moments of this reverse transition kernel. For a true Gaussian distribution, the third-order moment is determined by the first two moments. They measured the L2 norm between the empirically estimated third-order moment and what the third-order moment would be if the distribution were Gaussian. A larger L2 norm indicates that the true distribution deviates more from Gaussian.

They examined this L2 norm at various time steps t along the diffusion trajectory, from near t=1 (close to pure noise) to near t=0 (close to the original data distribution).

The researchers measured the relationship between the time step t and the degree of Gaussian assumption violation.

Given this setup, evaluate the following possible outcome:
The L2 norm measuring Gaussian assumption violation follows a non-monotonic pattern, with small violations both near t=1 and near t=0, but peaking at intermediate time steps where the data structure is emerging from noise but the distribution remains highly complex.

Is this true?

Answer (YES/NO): NO